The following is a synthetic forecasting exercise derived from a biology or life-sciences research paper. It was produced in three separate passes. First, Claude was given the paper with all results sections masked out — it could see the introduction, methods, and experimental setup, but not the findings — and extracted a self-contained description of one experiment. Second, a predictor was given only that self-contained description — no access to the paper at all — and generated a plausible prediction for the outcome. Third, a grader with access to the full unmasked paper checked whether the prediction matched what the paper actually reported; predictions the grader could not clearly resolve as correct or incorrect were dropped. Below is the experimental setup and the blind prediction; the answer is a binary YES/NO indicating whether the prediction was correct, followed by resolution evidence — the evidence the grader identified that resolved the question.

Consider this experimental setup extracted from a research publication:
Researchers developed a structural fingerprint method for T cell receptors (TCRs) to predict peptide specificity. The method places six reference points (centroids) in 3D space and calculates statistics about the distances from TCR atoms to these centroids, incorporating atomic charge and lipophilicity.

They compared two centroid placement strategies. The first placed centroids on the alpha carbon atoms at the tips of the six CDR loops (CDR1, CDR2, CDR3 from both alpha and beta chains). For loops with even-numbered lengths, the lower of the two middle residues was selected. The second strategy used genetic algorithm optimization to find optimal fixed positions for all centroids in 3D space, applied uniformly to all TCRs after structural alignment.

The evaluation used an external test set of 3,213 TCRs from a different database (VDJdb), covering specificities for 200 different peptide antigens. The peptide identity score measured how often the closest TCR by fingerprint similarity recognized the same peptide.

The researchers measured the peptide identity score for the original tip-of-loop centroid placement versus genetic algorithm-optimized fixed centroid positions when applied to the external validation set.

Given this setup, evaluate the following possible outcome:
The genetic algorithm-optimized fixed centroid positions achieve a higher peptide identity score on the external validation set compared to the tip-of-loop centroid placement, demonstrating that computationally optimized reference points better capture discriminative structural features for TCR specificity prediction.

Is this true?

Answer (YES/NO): NO